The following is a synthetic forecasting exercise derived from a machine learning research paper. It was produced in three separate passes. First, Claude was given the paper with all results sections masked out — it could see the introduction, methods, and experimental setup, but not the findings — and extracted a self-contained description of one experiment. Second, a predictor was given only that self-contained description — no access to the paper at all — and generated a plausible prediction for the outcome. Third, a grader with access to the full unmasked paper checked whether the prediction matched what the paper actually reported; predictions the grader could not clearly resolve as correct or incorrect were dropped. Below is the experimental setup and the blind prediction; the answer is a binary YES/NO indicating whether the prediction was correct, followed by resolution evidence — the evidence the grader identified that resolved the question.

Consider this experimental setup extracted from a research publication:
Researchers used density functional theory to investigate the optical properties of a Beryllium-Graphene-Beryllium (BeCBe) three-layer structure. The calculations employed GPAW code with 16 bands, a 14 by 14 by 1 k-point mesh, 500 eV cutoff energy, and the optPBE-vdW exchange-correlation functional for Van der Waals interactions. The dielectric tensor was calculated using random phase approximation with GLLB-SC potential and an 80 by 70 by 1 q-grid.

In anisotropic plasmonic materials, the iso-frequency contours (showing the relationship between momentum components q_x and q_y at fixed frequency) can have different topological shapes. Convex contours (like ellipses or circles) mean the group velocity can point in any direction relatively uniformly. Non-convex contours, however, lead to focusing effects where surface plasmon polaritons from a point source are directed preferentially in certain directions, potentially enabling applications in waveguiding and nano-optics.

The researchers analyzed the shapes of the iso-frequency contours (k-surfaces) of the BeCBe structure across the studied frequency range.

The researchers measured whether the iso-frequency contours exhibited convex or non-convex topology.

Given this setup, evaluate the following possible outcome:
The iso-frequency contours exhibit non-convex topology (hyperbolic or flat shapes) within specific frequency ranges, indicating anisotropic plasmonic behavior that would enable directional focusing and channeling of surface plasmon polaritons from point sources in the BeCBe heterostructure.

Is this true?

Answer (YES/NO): YES